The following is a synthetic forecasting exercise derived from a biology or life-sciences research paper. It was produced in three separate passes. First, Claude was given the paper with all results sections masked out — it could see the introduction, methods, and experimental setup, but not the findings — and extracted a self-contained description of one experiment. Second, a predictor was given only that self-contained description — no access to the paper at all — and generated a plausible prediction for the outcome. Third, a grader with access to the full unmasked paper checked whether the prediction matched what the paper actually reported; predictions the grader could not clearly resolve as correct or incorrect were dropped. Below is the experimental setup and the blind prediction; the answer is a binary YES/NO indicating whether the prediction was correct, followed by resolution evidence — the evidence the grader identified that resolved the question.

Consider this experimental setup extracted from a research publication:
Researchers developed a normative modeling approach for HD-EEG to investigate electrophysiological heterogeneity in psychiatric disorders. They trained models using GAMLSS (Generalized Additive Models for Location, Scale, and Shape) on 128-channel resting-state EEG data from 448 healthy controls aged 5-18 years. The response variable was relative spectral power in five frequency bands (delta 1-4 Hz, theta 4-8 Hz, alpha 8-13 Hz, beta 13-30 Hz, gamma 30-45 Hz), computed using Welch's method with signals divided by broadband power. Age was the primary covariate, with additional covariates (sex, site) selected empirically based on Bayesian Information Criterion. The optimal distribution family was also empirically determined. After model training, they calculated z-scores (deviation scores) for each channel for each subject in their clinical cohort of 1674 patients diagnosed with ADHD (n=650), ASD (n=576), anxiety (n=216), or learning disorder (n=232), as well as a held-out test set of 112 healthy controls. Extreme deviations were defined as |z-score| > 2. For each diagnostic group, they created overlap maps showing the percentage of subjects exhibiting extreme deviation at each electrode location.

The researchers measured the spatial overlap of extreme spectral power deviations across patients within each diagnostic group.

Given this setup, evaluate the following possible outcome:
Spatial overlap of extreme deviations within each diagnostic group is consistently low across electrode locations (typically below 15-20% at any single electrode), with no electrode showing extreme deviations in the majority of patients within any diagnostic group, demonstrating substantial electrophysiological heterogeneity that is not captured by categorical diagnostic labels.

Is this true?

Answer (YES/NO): NO